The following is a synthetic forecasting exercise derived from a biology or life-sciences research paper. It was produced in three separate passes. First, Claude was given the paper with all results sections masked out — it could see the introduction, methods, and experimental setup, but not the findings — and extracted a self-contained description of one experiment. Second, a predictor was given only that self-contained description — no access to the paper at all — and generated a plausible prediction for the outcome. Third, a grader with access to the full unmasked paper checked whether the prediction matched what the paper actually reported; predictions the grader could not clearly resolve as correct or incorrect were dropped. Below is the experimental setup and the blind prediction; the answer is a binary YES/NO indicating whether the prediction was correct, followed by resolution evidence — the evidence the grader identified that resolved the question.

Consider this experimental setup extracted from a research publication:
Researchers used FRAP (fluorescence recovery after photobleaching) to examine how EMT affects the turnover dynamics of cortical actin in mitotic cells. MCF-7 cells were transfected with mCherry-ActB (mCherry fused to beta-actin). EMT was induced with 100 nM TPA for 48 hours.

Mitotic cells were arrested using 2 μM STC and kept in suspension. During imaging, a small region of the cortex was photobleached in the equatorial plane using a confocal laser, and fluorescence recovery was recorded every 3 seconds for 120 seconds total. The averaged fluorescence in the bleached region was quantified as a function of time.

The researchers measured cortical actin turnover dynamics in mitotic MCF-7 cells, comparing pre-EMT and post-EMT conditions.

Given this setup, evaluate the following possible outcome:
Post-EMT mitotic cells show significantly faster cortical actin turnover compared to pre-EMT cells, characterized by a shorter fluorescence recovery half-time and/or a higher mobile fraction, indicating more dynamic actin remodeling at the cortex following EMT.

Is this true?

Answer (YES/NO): NO